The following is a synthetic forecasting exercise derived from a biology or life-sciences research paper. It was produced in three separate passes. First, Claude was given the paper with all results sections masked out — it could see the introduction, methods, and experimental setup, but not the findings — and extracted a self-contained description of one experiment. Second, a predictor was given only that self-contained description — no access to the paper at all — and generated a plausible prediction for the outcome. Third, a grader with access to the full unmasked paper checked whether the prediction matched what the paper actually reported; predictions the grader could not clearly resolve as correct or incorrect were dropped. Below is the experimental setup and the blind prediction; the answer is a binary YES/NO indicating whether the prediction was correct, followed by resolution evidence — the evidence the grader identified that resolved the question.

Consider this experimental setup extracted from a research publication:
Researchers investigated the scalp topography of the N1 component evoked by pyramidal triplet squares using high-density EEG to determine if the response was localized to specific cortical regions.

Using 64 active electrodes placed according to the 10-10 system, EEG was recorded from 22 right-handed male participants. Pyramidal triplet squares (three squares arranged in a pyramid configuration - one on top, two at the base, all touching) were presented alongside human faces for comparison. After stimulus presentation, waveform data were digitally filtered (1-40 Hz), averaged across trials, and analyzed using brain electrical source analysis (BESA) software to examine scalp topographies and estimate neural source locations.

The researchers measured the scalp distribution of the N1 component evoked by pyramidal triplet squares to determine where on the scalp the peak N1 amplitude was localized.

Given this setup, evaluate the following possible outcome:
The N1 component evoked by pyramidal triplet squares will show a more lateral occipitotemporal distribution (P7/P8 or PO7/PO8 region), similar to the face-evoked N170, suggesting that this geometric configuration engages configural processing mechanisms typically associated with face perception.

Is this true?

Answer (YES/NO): NO